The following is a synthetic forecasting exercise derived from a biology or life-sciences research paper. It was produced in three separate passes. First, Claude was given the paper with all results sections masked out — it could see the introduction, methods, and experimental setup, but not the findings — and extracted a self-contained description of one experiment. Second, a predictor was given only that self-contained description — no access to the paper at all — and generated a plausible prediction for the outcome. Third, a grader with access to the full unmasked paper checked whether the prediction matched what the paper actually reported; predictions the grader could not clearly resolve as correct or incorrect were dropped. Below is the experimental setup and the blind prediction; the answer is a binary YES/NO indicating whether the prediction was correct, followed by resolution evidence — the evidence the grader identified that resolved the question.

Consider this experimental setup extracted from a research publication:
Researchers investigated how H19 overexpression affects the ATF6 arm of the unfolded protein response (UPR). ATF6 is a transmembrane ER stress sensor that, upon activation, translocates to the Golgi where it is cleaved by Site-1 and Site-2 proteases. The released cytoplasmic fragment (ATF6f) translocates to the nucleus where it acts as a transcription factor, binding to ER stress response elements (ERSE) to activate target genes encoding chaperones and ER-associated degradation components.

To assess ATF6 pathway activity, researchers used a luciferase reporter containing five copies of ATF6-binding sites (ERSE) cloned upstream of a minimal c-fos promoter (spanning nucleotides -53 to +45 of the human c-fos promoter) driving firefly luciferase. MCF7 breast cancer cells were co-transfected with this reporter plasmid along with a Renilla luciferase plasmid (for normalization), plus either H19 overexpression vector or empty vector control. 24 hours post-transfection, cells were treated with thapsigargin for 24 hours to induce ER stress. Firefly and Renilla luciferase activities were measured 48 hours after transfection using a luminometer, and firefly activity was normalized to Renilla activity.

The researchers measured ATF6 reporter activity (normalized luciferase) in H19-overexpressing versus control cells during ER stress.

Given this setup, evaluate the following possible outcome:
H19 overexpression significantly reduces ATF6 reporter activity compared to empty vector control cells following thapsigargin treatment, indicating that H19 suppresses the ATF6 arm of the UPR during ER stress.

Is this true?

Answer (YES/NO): NO